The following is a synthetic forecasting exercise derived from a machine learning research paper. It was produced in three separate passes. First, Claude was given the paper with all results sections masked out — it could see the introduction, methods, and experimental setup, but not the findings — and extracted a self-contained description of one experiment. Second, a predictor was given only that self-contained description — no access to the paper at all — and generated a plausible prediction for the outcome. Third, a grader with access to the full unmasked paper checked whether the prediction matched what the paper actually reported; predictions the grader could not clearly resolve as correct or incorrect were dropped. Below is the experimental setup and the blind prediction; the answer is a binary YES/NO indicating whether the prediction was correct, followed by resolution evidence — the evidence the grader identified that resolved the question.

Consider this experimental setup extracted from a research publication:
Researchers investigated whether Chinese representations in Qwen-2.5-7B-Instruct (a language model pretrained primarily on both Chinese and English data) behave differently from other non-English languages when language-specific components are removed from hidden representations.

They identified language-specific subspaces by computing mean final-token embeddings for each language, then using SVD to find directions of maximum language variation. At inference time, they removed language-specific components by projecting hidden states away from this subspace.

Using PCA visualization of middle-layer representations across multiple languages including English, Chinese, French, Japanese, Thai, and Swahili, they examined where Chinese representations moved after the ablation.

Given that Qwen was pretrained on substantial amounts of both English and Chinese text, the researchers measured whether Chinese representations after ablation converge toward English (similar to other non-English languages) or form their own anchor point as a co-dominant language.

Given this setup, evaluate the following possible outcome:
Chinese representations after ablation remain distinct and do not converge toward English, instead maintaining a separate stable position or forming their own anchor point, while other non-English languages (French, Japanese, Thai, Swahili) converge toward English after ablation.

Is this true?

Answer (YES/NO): NO